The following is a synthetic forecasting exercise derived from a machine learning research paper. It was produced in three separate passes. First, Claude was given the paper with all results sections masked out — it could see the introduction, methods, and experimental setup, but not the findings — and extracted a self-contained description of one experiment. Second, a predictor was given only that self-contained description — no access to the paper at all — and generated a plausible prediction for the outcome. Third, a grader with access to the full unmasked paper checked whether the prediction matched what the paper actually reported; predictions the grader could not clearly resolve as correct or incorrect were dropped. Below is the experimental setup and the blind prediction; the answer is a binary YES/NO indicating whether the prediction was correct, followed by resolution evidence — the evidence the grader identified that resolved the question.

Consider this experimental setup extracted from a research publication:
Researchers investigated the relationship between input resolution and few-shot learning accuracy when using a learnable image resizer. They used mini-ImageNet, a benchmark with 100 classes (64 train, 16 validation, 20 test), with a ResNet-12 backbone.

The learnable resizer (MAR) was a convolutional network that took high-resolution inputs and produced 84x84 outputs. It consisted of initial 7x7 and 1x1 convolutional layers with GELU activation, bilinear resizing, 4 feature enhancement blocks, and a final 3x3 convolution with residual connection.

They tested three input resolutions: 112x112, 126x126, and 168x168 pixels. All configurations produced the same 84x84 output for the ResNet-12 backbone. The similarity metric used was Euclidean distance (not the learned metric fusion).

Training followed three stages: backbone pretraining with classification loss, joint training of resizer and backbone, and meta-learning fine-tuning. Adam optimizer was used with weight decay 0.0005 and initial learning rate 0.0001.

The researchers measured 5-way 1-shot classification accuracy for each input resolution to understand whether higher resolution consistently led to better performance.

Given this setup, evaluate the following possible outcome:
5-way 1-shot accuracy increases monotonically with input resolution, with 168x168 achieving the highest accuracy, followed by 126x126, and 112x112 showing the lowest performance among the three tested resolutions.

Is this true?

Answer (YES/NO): NO